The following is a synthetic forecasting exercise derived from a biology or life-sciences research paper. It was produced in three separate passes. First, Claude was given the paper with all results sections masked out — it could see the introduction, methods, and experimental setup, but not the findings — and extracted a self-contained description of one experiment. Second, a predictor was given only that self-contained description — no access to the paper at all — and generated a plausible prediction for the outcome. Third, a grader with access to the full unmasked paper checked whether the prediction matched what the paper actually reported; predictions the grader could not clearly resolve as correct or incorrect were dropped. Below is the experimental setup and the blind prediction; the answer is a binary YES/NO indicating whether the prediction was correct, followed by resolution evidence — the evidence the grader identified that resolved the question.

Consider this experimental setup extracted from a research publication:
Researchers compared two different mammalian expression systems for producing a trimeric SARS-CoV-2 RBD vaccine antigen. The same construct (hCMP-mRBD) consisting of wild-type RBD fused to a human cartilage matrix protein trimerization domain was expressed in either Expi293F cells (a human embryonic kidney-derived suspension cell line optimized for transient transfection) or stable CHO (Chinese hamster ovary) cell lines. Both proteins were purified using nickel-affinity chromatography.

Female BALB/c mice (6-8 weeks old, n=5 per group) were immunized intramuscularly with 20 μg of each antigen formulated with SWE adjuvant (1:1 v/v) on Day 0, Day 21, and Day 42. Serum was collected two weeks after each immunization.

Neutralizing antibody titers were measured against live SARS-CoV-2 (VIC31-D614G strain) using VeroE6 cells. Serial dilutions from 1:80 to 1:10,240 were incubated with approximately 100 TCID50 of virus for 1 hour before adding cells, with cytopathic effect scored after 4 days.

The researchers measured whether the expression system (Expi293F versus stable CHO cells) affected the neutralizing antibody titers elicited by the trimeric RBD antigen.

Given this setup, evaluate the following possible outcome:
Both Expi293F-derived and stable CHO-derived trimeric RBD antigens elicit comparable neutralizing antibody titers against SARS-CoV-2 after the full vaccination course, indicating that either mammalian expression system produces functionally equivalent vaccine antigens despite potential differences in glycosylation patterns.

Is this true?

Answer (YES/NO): YES